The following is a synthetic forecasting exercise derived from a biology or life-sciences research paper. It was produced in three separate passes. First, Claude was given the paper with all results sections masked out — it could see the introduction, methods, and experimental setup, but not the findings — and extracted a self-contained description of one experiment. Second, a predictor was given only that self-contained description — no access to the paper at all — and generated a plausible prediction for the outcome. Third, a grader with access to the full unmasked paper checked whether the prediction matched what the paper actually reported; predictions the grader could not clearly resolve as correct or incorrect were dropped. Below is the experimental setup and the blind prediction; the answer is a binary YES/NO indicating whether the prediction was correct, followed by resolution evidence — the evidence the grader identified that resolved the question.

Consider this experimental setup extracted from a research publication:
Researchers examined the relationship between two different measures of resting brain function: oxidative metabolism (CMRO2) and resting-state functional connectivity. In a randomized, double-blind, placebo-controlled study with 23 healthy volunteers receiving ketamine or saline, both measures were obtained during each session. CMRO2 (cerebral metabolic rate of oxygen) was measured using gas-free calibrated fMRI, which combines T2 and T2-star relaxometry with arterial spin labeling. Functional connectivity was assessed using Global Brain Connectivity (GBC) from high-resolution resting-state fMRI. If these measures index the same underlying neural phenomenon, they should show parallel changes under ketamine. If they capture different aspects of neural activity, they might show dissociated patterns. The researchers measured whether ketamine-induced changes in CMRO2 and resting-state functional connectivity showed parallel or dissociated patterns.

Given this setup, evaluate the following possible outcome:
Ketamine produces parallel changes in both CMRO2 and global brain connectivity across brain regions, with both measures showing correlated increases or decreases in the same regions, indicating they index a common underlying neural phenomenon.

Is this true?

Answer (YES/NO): NO